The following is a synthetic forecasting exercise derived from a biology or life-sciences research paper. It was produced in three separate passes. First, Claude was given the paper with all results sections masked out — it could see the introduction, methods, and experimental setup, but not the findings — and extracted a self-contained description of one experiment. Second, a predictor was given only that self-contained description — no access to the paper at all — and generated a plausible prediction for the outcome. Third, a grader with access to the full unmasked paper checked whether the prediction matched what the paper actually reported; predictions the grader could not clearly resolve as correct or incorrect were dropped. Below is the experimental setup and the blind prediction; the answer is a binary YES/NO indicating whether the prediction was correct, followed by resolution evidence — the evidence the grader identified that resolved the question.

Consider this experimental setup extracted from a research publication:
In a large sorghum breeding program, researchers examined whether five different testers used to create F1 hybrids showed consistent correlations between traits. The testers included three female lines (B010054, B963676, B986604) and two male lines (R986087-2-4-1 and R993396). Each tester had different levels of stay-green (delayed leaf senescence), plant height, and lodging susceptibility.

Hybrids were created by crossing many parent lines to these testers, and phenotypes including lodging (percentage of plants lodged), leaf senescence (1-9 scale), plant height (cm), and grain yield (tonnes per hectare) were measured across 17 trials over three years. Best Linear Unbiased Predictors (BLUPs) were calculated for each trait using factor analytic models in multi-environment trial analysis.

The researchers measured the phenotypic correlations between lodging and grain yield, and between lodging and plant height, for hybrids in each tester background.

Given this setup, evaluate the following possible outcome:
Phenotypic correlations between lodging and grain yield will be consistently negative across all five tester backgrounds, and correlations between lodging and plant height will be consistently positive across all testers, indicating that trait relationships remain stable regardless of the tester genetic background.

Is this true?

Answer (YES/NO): NO